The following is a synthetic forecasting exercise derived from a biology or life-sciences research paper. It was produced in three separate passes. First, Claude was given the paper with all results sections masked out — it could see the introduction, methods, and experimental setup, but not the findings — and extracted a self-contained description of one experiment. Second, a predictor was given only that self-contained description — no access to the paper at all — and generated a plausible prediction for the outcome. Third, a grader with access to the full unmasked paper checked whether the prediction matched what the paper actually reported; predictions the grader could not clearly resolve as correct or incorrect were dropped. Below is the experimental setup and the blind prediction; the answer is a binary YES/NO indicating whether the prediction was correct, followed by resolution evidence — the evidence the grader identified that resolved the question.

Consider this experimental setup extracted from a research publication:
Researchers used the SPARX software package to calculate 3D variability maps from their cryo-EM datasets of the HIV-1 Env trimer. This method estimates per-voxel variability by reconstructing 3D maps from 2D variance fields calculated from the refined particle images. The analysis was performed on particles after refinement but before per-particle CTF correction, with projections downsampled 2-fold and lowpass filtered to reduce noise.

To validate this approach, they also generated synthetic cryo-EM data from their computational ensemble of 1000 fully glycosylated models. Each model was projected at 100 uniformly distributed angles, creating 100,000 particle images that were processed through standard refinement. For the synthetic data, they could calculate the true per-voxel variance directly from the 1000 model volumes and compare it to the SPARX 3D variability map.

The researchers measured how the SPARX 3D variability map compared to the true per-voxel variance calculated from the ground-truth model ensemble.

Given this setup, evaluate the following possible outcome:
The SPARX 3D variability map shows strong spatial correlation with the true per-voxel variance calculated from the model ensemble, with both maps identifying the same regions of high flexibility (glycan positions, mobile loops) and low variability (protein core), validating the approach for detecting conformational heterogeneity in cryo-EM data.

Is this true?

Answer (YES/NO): YES